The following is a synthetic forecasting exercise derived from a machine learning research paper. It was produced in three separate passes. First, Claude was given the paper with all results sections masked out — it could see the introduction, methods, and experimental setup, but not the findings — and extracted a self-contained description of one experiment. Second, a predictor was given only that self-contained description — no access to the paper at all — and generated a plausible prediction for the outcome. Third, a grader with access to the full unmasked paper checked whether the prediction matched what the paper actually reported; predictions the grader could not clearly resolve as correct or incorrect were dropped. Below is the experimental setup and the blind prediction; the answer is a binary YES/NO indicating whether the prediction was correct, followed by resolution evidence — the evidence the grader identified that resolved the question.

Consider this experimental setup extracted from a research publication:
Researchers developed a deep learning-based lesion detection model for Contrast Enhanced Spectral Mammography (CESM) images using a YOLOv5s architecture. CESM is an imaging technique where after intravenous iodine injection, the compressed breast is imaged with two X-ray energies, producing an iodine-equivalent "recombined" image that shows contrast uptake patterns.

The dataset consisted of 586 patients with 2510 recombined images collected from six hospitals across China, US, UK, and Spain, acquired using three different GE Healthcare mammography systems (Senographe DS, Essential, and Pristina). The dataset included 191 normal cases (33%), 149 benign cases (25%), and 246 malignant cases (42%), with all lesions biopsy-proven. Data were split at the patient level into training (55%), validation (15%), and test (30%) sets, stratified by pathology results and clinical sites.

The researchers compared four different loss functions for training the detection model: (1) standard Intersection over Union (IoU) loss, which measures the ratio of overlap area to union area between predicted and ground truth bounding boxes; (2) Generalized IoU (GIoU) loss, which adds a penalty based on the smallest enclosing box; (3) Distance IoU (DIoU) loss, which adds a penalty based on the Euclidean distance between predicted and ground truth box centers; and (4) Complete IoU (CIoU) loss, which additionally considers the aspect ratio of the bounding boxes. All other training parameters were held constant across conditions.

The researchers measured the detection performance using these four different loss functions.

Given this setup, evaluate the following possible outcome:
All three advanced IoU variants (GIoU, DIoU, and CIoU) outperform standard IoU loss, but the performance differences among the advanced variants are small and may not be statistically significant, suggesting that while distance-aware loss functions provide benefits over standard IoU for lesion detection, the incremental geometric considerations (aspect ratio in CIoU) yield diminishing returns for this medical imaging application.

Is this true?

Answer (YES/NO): NO